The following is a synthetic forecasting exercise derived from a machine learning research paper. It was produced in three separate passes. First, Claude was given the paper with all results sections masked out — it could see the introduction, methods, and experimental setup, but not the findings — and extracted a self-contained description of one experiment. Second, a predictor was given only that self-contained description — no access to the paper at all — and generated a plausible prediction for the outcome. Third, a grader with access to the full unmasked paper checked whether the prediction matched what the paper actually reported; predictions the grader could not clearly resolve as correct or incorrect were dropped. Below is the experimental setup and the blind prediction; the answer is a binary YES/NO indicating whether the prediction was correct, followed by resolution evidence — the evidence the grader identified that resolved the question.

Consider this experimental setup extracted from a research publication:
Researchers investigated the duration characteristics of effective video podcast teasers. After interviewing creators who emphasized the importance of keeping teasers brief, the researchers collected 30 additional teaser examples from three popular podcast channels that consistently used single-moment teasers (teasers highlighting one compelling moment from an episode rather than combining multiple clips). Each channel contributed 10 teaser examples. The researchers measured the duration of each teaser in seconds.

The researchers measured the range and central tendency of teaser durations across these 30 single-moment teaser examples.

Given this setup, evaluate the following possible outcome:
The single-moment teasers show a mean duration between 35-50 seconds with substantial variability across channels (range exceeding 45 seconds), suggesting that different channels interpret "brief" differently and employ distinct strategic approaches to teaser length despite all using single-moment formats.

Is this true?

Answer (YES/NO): NO